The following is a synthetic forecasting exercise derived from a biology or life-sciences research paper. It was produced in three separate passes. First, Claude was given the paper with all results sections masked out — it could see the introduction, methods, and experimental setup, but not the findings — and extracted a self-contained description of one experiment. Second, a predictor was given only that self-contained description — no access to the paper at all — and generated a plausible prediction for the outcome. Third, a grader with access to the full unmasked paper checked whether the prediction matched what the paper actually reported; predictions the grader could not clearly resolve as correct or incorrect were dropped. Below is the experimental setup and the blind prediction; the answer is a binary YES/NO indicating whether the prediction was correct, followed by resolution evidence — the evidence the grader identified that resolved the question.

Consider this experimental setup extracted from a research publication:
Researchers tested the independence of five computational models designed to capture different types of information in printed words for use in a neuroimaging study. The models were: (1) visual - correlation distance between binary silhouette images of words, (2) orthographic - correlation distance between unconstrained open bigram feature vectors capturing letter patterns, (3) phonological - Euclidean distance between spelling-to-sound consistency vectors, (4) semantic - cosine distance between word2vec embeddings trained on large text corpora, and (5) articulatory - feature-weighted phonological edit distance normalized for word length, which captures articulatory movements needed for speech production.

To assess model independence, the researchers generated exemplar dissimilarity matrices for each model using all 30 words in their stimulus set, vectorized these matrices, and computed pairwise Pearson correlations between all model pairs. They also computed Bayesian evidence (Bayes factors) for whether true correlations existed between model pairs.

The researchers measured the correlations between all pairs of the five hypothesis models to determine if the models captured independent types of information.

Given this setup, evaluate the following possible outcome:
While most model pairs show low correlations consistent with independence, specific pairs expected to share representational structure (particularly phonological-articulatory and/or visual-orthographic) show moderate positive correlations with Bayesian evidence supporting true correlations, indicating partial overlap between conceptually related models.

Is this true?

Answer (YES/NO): NO